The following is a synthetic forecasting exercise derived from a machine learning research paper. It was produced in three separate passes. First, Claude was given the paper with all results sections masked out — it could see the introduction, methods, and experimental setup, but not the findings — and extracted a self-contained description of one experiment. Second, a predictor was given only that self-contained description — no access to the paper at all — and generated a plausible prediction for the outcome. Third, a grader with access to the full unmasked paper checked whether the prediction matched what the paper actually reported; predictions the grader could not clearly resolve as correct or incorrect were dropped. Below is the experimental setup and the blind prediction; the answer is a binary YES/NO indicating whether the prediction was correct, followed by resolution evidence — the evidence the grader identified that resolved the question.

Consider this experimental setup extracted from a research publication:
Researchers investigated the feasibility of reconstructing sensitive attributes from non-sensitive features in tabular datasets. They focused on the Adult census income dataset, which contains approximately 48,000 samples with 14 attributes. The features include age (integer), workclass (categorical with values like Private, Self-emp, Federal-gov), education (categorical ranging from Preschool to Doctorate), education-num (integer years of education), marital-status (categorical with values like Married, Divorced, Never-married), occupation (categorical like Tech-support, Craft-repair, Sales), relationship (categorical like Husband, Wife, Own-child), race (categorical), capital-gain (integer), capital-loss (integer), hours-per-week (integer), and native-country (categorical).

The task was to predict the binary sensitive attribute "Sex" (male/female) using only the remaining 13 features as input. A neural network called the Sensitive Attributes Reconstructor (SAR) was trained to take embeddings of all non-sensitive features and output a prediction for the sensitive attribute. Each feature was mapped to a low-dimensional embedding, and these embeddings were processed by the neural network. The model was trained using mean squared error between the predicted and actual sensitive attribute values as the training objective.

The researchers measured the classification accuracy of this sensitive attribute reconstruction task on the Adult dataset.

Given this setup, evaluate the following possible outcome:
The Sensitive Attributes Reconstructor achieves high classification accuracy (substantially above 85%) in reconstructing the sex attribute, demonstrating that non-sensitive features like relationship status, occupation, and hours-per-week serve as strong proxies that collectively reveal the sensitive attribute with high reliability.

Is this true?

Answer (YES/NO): NO